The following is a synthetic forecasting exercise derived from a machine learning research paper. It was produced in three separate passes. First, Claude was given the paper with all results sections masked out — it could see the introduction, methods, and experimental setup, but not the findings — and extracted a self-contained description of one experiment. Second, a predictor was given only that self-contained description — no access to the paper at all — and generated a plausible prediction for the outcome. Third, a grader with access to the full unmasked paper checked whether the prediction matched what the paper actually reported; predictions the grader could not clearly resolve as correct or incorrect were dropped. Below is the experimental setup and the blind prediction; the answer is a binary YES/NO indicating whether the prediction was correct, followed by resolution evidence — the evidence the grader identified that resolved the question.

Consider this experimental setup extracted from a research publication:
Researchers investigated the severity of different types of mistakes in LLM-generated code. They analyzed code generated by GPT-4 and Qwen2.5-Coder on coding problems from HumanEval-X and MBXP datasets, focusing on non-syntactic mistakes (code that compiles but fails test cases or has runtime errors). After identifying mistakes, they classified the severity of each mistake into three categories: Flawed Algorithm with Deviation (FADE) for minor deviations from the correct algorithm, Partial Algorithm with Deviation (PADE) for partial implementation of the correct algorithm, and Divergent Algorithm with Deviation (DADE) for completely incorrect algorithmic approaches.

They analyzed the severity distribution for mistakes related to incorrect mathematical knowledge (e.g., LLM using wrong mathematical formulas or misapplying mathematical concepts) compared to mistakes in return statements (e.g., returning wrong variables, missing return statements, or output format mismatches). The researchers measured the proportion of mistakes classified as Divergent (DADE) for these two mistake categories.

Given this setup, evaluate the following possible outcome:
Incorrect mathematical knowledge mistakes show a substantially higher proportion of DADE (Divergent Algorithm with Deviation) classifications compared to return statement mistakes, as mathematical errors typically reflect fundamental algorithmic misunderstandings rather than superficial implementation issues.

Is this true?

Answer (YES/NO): YES